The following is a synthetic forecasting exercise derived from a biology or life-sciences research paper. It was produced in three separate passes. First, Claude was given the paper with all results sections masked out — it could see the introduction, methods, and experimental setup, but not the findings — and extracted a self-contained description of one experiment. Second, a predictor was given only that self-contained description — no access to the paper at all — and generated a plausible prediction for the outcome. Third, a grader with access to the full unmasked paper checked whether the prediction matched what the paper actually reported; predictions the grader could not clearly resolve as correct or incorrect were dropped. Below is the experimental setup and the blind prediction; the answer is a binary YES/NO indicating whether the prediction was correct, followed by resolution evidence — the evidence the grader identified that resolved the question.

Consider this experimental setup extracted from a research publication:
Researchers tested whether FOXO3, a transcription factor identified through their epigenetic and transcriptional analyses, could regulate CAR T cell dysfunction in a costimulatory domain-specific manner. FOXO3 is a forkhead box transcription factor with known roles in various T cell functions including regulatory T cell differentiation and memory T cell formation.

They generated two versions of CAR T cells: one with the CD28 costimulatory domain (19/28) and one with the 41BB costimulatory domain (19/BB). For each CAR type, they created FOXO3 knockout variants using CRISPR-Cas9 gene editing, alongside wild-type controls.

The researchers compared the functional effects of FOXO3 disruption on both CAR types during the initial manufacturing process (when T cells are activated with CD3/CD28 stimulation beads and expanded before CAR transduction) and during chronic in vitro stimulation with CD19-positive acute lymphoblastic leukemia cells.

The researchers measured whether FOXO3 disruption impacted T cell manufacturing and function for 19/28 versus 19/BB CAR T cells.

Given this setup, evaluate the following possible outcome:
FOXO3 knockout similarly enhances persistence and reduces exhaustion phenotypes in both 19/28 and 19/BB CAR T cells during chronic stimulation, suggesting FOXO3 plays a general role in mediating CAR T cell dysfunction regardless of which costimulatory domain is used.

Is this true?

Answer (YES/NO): NO